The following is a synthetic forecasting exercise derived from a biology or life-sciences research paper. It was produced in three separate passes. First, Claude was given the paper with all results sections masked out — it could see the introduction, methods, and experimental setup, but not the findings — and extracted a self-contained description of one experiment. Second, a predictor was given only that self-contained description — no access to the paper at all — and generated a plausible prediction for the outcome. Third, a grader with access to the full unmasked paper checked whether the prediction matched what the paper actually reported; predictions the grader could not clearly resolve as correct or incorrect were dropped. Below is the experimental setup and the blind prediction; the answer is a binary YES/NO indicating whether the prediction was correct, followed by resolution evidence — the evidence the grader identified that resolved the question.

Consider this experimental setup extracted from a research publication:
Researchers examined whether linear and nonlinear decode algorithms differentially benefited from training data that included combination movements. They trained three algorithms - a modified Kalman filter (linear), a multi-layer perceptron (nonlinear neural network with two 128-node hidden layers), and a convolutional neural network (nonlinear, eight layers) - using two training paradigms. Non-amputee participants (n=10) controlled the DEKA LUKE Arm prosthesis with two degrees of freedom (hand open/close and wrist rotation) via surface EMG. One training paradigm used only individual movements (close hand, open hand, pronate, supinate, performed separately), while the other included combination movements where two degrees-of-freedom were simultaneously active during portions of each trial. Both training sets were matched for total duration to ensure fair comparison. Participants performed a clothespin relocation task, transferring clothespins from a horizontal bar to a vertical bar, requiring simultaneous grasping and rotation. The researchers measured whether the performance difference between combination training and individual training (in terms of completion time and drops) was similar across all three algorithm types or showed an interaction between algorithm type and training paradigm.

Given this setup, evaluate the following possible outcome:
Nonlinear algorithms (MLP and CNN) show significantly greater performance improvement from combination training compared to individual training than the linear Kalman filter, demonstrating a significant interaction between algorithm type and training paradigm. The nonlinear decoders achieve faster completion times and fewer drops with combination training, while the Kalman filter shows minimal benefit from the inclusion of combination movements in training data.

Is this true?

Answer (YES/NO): YES